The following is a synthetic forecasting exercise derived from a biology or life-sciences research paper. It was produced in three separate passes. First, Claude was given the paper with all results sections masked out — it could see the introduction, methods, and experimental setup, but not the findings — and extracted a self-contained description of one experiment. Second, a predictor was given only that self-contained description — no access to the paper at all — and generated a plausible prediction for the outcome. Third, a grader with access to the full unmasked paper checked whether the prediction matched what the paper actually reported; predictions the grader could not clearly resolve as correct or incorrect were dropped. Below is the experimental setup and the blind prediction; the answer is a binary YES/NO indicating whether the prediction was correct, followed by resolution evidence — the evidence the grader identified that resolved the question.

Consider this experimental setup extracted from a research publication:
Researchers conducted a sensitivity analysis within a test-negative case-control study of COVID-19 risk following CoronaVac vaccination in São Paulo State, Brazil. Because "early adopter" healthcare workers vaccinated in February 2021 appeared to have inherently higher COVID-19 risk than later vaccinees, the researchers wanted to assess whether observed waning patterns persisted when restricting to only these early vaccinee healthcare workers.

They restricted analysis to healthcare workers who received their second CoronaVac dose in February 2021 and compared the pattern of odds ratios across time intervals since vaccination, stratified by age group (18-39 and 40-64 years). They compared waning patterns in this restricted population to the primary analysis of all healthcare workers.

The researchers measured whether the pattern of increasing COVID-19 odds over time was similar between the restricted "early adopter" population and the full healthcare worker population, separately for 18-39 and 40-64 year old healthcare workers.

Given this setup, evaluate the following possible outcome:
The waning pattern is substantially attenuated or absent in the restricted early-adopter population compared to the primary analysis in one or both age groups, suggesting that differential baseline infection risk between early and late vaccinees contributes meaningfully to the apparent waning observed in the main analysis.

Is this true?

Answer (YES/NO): YES